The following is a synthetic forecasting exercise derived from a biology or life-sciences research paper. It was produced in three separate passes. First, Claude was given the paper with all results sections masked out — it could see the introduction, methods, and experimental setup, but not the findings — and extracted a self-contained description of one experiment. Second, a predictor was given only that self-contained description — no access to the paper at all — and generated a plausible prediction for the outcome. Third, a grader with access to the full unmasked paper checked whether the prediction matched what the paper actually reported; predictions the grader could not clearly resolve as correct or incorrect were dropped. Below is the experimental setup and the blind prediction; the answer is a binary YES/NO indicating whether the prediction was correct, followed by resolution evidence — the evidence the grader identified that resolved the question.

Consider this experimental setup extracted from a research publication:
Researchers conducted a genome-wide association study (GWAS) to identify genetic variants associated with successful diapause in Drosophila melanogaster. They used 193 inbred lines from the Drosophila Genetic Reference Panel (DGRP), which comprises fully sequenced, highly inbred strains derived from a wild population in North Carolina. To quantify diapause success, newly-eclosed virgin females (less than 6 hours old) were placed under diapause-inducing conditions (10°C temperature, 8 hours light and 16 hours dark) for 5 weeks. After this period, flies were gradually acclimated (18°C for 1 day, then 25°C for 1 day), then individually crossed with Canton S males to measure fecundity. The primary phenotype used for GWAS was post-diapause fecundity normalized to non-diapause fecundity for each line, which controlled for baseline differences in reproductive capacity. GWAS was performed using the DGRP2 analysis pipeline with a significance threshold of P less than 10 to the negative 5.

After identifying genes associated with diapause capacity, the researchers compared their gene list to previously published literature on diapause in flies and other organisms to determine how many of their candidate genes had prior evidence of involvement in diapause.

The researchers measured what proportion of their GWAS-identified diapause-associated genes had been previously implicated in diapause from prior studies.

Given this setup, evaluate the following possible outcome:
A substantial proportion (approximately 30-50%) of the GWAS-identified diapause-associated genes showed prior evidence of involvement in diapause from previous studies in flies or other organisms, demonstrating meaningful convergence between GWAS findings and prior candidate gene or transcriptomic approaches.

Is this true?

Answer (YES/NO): NO